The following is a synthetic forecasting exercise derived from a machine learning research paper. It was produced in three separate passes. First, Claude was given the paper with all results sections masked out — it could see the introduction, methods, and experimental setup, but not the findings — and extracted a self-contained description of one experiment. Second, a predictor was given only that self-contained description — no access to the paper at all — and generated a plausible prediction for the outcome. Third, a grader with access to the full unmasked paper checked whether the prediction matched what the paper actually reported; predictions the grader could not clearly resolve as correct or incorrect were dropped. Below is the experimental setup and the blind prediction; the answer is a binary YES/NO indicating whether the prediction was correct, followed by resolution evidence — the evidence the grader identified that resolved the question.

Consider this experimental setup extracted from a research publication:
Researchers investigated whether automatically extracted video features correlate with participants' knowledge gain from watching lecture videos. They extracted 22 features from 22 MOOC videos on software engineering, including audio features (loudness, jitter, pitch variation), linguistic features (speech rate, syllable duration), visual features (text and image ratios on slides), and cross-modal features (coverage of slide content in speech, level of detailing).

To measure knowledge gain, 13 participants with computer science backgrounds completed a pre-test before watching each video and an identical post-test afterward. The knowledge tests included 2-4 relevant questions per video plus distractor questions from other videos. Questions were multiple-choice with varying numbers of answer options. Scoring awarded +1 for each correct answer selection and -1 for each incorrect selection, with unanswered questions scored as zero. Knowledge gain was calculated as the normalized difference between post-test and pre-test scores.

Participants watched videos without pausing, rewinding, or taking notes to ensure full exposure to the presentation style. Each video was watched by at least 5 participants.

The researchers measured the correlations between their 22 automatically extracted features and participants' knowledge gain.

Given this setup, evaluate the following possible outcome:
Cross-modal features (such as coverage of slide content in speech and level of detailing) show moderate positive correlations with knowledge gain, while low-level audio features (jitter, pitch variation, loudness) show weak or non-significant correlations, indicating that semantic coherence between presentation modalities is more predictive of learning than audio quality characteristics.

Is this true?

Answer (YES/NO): NO